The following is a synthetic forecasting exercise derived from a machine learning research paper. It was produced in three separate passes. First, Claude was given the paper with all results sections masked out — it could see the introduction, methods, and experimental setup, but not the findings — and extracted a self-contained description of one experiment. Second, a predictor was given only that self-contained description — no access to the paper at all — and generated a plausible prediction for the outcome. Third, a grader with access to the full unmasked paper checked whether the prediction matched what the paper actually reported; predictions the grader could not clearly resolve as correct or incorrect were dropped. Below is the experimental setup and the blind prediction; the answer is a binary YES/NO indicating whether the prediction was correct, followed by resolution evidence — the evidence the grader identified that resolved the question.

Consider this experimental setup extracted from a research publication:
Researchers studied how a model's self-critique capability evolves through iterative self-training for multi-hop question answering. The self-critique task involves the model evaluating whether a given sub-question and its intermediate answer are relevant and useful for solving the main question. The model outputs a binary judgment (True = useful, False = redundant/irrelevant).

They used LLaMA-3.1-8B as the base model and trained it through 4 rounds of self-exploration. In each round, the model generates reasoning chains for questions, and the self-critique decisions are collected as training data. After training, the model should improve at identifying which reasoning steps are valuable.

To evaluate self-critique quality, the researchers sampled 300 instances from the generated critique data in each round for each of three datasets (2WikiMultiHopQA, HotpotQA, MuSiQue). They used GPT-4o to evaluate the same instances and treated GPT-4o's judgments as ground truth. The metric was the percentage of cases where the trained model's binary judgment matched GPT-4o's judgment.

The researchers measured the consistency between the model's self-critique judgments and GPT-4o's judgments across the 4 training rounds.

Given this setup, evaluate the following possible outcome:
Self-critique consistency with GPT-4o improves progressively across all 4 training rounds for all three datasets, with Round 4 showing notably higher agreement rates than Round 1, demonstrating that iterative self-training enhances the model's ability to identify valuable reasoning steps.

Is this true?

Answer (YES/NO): NO